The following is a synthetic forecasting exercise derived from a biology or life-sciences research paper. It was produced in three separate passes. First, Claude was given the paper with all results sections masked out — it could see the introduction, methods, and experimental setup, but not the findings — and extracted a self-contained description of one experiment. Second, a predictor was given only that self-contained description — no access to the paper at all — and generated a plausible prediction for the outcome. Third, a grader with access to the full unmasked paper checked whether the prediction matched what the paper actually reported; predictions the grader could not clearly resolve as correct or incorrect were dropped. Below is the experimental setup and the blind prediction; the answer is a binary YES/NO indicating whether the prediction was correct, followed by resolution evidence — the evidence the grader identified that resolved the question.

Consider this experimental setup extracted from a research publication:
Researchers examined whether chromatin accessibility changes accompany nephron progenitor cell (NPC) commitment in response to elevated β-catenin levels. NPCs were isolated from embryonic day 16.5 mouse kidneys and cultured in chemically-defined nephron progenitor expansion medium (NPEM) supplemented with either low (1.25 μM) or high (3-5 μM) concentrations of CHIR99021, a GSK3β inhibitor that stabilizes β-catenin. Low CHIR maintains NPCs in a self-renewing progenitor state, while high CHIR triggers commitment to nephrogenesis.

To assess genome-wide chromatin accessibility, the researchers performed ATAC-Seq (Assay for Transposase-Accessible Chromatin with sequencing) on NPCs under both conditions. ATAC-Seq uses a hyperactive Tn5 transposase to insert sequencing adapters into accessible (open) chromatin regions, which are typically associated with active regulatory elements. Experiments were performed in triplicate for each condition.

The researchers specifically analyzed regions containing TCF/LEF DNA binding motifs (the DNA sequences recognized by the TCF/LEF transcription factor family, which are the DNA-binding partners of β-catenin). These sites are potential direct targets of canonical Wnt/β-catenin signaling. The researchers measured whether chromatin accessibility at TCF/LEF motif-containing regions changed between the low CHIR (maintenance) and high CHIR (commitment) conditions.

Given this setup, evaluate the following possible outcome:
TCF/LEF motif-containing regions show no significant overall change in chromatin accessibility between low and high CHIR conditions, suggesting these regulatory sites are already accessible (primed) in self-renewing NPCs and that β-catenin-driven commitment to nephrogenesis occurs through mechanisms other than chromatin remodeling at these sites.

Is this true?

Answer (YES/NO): NO